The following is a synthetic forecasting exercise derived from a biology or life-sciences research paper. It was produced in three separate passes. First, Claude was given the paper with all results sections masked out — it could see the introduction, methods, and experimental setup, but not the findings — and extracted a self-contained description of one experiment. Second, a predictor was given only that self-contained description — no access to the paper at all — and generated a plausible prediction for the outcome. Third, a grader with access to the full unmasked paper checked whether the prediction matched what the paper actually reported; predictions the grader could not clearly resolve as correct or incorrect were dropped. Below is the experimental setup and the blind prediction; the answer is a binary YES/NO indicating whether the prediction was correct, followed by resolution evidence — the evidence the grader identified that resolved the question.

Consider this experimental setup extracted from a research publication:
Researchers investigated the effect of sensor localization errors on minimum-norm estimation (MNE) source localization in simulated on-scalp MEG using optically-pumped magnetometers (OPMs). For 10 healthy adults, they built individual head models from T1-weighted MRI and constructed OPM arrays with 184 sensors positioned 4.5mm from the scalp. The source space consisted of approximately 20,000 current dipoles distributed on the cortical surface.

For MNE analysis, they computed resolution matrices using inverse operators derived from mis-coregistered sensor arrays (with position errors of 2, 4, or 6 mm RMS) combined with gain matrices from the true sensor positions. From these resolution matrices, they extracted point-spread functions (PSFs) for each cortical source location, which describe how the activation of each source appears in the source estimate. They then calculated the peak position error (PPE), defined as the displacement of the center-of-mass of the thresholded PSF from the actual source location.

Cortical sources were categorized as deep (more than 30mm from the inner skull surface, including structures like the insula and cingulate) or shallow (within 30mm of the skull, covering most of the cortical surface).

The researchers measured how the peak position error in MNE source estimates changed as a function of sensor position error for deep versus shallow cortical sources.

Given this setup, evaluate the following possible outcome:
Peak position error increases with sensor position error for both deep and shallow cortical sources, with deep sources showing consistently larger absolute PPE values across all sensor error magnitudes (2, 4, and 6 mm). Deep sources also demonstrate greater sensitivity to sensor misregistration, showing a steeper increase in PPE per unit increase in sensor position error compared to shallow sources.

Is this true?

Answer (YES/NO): NO